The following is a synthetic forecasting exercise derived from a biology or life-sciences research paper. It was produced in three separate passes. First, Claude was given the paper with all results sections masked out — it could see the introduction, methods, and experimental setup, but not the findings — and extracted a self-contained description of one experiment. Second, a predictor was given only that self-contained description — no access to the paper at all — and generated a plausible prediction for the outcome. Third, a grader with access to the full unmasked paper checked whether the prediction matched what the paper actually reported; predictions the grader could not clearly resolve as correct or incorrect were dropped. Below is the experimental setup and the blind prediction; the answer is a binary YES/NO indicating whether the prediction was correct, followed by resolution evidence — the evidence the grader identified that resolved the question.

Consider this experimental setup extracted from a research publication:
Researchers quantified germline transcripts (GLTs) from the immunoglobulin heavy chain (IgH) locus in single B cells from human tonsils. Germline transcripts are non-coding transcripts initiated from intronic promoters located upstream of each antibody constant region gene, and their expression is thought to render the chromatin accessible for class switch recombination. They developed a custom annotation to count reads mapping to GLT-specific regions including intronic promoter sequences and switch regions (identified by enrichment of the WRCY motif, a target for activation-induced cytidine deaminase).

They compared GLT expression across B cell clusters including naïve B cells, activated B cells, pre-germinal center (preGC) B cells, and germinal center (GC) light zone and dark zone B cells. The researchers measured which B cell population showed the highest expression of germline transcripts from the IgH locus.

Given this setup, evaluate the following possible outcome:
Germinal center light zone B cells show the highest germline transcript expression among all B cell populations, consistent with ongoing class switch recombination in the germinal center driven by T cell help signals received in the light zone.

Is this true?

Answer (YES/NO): NO